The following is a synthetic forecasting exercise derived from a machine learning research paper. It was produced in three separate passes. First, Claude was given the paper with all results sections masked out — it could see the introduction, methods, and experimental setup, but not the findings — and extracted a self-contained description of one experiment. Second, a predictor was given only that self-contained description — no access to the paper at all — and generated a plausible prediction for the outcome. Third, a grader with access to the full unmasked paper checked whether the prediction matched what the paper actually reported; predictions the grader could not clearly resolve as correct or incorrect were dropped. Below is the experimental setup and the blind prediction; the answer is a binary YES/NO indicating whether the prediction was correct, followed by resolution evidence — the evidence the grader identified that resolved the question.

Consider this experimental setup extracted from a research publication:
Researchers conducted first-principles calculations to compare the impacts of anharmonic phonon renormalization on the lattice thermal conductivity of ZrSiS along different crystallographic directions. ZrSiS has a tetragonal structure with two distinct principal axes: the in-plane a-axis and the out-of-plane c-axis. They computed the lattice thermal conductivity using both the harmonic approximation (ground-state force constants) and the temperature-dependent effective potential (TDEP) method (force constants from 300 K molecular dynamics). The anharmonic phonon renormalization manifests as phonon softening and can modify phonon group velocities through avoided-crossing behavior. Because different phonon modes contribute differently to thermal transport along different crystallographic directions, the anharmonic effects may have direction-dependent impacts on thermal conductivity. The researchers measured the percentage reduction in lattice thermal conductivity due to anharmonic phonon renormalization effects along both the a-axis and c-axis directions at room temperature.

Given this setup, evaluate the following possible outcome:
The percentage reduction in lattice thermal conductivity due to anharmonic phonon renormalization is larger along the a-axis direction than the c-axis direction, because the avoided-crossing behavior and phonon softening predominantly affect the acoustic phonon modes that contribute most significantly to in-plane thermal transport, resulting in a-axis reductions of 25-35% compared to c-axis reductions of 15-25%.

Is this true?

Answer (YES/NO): NO